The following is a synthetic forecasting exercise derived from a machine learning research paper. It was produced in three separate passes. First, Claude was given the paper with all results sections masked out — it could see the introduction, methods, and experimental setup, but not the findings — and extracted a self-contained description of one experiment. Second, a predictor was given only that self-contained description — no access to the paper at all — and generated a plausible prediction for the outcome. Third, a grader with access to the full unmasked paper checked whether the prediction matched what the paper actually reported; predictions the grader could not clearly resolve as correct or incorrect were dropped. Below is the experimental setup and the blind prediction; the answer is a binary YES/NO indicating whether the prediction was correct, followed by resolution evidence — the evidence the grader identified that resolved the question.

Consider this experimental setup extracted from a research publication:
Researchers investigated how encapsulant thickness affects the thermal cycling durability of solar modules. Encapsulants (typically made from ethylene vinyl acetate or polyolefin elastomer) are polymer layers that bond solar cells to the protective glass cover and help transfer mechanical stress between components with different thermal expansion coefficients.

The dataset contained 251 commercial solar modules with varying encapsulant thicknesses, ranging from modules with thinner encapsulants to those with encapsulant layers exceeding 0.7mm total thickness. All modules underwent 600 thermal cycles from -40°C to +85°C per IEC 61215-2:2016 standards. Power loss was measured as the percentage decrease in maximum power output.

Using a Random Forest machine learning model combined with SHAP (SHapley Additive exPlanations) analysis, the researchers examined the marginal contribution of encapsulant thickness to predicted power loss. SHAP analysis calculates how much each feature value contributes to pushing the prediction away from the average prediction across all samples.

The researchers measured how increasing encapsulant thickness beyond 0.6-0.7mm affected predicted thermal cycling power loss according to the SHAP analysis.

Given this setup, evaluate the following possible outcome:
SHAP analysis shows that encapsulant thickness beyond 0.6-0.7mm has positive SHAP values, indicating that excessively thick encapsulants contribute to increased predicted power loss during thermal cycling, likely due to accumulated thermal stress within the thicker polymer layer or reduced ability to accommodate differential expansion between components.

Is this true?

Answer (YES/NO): YES